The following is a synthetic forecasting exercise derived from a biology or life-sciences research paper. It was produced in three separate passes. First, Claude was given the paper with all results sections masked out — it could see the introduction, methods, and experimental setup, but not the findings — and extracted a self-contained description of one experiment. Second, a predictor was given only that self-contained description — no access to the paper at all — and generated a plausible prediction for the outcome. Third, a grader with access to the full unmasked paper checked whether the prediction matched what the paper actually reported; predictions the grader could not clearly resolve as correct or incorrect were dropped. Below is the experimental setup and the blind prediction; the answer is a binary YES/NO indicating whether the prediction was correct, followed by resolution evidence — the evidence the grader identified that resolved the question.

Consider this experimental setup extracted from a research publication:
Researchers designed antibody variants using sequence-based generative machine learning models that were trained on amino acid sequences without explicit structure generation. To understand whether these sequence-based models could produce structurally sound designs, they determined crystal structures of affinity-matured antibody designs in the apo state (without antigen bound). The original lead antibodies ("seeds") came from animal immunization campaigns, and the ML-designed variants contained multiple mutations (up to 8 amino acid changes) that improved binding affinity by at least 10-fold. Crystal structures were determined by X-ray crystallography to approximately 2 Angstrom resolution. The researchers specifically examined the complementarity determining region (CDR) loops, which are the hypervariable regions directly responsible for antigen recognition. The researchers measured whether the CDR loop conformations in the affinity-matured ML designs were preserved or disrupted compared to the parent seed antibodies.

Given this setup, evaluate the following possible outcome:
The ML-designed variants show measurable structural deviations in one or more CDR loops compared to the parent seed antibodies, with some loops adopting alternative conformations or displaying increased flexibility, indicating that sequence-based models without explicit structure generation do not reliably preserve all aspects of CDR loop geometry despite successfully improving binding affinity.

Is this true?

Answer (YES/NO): NO